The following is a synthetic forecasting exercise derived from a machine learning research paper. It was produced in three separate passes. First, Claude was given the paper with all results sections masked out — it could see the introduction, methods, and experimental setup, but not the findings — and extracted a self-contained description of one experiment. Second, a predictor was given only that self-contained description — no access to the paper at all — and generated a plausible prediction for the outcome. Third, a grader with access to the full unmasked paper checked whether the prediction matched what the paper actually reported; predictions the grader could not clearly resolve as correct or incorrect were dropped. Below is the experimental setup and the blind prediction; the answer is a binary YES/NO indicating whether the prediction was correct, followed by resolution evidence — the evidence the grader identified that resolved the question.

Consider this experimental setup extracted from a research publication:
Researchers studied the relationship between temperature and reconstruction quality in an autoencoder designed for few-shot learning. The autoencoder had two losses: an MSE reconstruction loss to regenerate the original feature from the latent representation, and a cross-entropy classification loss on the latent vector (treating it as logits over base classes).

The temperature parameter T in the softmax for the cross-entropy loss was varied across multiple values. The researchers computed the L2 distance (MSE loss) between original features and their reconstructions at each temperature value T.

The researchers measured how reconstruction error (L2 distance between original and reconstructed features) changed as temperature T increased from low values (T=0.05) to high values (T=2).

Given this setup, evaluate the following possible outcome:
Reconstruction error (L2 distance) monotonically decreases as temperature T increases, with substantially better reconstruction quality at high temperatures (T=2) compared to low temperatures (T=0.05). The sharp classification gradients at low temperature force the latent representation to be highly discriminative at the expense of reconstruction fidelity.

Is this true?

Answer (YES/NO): NO